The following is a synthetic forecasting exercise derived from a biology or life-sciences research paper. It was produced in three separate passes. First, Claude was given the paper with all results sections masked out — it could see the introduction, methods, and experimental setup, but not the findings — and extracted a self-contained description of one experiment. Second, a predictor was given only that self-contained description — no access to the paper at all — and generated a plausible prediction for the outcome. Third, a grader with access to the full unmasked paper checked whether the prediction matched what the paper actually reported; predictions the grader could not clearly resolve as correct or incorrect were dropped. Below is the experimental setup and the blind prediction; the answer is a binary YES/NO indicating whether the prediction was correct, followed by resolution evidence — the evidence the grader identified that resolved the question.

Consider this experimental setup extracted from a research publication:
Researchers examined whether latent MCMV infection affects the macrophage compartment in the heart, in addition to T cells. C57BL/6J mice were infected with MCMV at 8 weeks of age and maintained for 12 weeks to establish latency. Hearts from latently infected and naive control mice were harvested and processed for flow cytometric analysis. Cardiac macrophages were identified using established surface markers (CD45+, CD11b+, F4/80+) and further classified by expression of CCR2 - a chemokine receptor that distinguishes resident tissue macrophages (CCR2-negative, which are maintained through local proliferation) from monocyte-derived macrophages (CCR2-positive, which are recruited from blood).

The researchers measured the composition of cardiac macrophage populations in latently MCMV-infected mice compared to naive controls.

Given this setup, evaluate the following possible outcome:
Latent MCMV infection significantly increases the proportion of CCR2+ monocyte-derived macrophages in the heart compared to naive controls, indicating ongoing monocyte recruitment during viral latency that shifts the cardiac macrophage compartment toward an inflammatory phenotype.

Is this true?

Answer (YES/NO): YES